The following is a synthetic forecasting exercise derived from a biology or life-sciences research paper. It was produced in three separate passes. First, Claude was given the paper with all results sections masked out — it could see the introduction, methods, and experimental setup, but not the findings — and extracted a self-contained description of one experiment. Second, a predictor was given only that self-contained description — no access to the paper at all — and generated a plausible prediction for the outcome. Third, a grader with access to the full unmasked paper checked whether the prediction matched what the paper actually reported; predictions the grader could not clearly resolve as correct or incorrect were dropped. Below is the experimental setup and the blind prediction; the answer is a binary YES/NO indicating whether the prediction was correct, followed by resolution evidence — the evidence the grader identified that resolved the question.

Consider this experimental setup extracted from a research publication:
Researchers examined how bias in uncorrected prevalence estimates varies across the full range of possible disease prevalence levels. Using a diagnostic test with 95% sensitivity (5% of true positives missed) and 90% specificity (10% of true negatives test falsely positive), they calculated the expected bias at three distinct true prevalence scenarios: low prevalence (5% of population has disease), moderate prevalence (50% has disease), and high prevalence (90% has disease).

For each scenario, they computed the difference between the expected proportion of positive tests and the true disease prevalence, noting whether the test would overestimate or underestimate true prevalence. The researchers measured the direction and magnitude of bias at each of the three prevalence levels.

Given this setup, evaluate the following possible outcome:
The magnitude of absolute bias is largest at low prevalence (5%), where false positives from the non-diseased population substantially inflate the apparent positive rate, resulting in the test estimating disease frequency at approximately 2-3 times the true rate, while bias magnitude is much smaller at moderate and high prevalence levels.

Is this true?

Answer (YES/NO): YES